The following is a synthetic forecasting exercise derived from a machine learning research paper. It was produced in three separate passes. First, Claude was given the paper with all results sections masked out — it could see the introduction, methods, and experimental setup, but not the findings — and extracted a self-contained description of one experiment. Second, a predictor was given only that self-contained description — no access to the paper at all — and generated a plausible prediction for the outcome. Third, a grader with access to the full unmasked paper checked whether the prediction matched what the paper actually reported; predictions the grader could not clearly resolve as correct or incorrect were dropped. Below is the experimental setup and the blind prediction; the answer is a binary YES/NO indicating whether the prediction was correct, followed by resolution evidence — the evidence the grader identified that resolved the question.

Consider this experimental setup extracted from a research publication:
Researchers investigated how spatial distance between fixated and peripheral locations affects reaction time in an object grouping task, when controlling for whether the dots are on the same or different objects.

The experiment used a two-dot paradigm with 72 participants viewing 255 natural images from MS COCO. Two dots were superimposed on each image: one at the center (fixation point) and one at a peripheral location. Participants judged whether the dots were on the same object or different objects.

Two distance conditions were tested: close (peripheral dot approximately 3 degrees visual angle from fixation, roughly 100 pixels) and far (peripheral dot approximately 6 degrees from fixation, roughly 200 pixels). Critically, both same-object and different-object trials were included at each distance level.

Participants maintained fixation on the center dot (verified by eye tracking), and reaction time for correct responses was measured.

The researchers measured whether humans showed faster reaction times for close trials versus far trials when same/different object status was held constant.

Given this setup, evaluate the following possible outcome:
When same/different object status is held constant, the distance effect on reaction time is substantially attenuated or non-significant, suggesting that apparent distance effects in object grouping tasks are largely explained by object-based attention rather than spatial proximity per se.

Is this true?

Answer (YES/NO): NO